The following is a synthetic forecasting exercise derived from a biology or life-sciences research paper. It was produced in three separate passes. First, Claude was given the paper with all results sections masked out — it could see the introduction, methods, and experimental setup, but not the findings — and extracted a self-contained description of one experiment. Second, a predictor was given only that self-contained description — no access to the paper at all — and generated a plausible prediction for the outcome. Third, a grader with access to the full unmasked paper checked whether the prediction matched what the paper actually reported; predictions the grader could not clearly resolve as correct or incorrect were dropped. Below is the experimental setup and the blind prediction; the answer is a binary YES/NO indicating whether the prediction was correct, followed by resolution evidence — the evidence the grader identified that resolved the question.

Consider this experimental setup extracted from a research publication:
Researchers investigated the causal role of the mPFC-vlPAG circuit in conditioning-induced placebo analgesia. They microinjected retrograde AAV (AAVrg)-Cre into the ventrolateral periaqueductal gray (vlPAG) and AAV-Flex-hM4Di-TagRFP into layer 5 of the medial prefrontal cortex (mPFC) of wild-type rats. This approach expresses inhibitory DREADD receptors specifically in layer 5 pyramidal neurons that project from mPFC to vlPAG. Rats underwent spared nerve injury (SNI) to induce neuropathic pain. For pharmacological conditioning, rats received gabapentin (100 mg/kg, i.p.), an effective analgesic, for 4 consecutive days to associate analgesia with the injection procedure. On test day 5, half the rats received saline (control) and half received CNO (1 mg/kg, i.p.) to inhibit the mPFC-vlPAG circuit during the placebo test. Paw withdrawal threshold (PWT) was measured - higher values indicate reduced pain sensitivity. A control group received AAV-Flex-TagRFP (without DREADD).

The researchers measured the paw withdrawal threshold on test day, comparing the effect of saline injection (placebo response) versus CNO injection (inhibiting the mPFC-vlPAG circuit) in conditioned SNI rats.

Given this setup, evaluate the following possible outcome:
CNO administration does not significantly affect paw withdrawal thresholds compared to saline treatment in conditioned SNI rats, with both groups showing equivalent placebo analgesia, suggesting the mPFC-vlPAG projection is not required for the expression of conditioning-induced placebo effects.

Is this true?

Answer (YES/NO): NO